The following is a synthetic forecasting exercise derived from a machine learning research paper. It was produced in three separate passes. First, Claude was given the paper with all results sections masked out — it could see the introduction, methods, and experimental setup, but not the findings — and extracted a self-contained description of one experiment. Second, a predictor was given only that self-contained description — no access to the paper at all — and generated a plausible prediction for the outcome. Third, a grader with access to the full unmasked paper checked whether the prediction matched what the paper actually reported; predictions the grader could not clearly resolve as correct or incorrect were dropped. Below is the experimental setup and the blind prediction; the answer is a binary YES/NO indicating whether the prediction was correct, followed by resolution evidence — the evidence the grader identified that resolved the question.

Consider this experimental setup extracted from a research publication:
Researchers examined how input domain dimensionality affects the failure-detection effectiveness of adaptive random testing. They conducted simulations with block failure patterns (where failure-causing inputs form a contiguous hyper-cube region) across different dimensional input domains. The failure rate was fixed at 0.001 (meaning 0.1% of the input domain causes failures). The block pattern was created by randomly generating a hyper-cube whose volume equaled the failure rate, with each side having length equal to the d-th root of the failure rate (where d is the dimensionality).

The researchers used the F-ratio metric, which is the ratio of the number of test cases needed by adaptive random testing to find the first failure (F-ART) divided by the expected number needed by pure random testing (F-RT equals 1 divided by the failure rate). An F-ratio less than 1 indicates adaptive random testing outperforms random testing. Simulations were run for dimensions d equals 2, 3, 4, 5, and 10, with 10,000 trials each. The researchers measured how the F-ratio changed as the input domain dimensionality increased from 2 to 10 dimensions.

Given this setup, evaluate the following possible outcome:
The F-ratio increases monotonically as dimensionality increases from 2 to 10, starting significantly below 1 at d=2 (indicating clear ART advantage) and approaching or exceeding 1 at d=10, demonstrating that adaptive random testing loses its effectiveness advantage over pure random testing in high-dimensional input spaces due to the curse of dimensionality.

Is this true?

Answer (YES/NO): YES